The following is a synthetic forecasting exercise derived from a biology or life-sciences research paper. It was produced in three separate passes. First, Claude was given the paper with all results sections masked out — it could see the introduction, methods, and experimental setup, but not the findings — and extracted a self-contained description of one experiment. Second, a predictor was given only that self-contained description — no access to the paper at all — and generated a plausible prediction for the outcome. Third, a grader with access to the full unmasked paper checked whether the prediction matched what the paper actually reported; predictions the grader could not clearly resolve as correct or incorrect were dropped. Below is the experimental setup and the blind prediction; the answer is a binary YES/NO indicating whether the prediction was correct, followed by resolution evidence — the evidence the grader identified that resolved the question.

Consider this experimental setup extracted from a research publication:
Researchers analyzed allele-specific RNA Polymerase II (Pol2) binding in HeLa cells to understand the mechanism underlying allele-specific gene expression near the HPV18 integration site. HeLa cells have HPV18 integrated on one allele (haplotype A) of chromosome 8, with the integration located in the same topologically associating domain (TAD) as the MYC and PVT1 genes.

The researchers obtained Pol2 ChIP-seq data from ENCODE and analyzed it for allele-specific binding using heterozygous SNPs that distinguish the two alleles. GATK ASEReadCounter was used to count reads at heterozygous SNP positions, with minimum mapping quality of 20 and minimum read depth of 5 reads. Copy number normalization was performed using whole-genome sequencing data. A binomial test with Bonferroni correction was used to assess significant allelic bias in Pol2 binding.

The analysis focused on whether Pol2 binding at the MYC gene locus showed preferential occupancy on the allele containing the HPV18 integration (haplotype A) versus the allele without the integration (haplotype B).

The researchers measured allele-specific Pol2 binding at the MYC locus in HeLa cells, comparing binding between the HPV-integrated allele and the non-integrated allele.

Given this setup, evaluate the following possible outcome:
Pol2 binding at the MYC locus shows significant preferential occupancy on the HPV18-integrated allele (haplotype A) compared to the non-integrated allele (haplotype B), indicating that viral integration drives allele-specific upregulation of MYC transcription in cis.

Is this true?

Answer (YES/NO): YES